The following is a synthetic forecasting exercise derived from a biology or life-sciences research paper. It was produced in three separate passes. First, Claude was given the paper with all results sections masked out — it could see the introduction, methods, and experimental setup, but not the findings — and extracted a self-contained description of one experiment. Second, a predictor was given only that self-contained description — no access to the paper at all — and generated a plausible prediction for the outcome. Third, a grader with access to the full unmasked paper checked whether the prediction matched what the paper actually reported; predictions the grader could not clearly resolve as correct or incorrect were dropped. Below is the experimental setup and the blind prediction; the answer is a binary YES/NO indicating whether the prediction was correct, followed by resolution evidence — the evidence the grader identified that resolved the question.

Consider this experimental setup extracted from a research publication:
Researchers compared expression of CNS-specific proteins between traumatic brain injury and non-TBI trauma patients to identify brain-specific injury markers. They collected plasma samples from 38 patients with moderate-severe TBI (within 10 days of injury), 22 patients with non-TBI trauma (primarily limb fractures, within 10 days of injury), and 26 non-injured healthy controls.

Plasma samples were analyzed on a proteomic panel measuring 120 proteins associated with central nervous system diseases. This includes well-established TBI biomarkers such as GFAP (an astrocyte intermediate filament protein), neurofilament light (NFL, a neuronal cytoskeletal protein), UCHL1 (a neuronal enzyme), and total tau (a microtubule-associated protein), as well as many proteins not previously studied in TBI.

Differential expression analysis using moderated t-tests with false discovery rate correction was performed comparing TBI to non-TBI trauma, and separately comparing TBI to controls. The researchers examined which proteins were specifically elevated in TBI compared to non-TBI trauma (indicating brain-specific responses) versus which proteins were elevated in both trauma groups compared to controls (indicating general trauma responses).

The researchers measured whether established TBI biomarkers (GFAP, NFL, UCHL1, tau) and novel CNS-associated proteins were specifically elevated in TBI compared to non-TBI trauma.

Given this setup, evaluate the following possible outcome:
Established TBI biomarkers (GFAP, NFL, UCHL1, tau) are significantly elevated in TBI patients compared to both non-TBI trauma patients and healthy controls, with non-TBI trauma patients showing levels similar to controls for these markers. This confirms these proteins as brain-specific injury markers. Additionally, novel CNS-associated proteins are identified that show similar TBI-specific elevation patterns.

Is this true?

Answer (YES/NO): NO